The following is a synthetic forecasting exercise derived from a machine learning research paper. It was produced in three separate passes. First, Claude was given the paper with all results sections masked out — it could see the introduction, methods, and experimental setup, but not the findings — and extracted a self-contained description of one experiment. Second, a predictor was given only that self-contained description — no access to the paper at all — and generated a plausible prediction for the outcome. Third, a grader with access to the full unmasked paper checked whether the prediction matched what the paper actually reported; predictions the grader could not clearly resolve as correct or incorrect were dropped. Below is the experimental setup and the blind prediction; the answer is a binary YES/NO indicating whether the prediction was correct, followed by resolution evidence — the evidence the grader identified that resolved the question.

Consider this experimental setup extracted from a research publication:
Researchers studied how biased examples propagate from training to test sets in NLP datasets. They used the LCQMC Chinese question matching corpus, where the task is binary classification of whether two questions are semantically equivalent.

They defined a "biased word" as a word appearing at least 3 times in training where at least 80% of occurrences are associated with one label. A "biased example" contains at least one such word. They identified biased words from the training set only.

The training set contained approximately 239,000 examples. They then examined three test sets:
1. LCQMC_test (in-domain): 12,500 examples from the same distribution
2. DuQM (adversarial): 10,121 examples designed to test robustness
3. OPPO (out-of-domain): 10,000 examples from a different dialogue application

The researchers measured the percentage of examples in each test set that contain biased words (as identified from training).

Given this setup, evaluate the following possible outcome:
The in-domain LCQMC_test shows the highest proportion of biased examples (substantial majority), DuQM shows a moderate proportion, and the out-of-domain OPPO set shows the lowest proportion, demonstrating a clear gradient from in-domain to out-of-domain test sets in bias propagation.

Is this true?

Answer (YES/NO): NO